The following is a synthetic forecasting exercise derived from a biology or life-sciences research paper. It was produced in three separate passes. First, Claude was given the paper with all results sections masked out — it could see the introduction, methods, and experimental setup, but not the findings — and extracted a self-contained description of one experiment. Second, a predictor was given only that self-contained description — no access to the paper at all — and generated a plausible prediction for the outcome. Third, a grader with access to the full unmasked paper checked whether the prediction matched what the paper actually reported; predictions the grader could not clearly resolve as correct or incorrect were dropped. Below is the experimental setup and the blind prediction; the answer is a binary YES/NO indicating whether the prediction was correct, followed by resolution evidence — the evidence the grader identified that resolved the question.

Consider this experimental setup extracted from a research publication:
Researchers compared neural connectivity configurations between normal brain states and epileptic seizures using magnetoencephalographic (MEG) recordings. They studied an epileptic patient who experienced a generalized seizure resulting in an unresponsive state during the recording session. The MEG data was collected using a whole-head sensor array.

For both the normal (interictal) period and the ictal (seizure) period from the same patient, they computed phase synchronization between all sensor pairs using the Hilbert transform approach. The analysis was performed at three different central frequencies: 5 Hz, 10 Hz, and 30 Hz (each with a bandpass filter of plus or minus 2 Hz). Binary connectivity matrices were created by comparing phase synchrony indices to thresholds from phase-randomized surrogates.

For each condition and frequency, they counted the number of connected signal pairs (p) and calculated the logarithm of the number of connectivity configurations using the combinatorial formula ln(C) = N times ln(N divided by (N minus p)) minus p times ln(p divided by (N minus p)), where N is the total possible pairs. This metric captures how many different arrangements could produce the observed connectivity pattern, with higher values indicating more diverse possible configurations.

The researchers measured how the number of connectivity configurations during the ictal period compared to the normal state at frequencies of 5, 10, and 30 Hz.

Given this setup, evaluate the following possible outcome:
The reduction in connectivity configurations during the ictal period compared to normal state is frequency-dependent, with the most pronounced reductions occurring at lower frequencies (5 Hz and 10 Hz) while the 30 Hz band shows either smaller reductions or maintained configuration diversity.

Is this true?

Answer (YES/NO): YES